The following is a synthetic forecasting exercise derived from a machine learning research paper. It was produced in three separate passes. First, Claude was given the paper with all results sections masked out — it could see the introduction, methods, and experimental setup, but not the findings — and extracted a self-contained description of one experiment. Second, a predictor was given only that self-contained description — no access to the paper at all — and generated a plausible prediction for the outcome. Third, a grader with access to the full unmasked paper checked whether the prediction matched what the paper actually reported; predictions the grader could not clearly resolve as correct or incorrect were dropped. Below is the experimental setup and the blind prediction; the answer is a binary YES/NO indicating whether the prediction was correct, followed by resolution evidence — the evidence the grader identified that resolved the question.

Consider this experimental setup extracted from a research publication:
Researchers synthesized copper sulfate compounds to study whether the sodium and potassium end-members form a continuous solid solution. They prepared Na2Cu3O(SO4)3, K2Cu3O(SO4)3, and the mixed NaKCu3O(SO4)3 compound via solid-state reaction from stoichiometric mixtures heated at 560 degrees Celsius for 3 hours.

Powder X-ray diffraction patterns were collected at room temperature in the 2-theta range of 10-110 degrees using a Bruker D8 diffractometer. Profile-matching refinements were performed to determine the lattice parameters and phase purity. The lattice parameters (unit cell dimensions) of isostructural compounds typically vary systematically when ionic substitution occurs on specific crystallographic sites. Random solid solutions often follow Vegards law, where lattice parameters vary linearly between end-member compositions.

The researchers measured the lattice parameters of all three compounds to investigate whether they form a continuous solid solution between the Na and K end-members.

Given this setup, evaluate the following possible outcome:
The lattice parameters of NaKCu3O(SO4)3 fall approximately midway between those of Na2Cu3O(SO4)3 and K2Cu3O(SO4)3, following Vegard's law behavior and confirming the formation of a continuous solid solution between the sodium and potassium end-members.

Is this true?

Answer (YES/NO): NO